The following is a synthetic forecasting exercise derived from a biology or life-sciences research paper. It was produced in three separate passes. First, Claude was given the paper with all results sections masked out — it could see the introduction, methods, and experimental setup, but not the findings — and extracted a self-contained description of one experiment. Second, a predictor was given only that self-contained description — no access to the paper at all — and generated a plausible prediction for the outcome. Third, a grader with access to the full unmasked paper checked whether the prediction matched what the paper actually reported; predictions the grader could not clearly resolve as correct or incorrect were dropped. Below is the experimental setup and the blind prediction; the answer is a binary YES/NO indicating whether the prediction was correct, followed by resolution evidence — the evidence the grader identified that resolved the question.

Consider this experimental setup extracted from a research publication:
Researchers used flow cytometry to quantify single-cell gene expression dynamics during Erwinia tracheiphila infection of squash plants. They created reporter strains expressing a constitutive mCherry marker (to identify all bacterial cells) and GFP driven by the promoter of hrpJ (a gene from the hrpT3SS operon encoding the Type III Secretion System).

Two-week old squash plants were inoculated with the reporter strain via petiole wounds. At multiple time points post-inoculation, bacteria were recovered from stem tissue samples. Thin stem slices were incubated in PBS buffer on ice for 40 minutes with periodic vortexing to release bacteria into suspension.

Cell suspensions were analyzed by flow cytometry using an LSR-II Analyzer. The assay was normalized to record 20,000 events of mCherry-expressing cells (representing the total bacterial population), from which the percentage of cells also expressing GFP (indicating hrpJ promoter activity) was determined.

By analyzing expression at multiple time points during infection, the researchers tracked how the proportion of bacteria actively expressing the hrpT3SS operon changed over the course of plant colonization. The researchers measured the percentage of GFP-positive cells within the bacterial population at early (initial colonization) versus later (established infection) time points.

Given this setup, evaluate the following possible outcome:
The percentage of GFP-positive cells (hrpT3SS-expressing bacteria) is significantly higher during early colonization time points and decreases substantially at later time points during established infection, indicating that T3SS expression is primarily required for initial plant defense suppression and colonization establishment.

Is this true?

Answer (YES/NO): YES